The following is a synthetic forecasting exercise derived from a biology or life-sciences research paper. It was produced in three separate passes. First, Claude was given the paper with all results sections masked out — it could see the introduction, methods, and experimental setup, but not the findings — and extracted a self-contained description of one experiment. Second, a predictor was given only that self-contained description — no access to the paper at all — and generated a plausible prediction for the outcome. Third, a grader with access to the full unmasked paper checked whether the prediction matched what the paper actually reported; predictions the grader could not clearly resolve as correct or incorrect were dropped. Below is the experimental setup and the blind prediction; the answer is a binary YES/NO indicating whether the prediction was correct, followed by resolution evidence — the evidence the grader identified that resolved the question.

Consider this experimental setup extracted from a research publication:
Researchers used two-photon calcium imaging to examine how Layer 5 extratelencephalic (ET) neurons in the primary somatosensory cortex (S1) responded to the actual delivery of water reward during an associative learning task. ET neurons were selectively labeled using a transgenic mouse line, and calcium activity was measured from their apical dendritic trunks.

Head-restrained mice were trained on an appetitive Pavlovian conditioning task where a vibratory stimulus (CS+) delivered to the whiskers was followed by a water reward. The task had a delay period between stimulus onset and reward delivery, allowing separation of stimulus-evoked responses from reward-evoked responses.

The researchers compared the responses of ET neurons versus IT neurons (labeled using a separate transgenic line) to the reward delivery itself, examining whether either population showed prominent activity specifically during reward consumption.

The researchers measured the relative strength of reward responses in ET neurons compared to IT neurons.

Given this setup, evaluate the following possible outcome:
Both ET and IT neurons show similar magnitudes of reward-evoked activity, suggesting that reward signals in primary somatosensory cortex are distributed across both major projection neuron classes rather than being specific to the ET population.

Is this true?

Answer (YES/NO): NO